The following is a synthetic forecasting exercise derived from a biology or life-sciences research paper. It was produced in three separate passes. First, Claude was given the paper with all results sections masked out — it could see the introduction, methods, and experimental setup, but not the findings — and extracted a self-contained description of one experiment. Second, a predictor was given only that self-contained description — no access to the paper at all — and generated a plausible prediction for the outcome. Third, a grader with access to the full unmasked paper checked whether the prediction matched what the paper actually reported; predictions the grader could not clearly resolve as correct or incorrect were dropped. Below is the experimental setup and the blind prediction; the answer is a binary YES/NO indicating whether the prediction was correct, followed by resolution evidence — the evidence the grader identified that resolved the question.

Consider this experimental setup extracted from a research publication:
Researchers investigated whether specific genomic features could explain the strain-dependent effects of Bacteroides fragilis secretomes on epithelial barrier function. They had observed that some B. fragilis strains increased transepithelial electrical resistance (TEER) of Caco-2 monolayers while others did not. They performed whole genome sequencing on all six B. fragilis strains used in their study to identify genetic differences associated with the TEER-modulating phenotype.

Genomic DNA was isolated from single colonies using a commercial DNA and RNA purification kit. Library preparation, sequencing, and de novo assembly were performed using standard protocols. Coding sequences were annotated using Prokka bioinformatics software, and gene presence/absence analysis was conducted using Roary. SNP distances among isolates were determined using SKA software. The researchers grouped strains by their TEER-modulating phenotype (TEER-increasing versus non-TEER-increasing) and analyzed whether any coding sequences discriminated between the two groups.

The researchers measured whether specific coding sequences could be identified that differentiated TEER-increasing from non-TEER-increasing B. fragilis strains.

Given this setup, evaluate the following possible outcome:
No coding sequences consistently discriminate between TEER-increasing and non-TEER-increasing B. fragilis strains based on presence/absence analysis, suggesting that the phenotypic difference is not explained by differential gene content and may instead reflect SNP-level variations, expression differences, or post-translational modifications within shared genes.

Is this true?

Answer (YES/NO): NO